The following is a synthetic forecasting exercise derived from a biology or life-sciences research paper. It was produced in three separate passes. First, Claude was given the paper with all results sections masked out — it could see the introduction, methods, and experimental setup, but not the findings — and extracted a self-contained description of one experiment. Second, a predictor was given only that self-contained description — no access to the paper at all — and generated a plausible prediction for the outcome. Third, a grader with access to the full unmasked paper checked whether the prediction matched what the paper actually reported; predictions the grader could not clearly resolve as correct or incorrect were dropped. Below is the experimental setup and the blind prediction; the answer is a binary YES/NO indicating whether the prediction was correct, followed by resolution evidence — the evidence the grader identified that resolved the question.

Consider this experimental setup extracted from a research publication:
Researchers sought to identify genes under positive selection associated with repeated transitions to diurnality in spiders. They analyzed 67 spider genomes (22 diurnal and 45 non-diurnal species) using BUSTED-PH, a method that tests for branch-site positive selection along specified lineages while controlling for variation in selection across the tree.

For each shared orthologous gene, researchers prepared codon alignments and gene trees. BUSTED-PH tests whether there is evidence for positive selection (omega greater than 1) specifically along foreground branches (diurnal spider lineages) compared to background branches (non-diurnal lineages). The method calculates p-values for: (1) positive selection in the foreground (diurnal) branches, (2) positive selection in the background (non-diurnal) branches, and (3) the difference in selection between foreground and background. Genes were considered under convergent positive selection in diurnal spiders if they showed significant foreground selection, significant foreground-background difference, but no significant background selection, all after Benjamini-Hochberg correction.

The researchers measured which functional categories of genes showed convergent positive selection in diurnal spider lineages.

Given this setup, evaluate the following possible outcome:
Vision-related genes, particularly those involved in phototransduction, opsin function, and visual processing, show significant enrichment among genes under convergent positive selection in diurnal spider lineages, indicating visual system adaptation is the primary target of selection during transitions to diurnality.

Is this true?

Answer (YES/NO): NO